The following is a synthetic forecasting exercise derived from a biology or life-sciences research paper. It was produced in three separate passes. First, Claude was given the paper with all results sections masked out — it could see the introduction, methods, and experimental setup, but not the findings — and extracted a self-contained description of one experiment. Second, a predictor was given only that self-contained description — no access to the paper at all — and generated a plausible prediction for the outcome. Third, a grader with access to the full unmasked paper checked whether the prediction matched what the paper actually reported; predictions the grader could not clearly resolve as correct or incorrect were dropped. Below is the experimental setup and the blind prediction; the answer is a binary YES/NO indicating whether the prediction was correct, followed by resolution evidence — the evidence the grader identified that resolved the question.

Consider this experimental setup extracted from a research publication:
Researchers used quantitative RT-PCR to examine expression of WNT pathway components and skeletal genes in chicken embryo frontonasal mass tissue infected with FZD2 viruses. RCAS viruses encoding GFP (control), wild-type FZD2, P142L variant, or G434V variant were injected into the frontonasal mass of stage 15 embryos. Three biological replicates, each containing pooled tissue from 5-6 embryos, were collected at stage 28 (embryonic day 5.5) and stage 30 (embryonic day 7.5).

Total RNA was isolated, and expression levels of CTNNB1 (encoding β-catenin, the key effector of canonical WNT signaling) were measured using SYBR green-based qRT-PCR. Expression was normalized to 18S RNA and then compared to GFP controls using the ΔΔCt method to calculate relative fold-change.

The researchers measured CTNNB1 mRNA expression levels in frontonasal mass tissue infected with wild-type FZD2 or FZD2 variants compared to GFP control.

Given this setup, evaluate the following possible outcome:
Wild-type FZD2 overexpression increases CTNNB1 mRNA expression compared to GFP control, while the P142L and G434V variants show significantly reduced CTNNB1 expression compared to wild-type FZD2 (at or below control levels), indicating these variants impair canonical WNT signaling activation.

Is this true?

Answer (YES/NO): NO